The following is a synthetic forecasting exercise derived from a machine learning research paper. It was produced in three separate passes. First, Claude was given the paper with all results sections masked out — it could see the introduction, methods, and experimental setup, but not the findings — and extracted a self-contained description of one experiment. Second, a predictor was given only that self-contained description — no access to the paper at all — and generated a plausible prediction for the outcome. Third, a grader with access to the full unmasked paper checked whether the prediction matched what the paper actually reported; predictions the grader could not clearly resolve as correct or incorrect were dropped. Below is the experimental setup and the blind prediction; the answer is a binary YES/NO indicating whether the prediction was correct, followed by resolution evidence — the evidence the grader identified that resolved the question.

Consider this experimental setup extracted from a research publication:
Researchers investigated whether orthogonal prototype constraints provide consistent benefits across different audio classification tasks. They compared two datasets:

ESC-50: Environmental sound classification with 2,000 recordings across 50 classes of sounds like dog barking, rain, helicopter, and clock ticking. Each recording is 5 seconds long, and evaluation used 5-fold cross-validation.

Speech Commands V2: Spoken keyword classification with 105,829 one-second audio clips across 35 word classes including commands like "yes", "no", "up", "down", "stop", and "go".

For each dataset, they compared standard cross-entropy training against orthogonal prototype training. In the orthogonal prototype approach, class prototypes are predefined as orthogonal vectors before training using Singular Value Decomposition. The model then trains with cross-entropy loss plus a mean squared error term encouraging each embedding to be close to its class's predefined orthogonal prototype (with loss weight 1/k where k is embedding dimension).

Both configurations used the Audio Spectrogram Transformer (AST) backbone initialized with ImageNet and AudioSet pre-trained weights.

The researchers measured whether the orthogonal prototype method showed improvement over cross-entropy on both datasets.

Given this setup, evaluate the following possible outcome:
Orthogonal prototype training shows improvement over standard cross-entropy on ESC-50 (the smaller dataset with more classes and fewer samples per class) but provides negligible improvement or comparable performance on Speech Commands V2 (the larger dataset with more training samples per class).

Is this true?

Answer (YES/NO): NO